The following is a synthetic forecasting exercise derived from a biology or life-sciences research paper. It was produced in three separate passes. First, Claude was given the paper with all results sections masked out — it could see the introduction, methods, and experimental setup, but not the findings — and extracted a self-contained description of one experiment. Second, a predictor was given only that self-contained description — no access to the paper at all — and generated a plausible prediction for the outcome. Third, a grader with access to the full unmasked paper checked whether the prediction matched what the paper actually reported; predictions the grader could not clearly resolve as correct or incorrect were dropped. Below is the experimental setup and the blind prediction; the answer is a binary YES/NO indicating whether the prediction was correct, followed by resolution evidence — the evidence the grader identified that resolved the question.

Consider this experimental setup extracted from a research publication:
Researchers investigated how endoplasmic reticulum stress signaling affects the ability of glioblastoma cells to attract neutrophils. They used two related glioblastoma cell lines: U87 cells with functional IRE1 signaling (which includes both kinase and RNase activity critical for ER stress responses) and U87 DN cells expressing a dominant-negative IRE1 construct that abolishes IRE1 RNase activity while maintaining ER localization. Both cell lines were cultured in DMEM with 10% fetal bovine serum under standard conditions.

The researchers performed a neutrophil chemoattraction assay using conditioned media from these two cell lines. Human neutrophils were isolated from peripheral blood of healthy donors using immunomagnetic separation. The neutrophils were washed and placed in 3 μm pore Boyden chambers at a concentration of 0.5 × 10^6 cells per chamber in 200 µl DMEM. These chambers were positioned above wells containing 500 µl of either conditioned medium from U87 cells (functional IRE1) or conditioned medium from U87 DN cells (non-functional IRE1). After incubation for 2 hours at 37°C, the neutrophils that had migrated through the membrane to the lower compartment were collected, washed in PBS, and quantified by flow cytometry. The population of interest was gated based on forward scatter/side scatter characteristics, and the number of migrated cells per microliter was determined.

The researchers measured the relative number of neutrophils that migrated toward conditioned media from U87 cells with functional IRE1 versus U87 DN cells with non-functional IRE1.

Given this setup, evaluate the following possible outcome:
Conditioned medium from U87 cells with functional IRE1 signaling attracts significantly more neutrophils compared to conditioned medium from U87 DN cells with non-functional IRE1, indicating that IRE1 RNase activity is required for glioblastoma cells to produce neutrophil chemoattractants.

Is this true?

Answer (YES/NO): YES